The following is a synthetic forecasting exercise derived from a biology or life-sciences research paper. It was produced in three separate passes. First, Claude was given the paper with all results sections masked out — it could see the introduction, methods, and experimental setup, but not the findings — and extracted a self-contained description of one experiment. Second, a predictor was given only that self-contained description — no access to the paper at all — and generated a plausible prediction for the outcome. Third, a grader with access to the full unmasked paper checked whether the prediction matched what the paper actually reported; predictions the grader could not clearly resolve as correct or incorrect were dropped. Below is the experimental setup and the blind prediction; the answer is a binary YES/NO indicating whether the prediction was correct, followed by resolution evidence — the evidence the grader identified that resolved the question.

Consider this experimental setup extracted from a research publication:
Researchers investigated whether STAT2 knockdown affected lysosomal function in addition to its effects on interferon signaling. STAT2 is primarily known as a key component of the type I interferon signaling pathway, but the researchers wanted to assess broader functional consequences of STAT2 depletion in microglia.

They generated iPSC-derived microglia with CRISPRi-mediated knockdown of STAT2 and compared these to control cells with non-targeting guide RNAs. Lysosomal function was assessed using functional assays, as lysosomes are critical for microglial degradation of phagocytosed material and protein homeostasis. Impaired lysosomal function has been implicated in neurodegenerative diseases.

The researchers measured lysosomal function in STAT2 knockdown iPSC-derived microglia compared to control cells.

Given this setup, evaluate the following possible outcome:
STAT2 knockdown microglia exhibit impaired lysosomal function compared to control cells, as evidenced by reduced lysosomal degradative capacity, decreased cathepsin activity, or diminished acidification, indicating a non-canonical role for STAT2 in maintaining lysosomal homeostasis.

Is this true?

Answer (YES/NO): NO